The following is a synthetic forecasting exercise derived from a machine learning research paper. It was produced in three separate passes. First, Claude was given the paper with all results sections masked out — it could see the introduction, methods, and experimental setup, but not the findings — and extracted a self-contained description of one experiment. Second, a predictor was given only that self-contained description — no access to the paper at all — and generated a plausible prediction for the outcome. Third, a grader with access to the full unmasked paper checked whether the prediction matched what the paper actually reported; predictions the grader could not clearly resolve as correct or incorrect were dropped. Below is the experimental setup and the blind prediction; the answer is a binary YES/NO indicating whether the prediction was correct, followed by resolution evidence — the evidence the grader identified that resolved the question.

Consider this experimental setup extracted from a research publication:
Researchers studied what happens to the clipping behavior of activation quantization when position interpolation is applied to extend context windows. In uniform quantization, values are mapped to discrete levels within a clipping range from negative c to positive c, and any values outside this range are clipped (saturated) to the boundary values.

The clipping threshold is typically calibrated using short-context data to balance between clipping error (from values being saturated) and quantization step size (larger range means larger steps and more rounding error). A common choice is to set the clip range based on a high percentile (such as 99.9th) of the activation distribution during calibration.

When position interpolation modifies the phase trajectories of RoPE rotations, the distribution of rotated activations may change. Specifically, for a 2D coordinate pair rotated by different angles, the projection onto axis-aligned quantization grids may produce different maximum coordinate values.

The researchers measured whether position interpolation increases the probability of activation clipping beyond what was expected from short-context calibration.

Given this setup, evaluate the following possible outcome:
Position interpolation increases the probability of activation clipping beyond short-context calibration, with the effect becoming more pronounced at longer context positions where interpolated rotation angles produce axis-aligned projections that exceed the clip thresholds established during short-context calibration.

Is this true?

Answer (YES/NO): YES